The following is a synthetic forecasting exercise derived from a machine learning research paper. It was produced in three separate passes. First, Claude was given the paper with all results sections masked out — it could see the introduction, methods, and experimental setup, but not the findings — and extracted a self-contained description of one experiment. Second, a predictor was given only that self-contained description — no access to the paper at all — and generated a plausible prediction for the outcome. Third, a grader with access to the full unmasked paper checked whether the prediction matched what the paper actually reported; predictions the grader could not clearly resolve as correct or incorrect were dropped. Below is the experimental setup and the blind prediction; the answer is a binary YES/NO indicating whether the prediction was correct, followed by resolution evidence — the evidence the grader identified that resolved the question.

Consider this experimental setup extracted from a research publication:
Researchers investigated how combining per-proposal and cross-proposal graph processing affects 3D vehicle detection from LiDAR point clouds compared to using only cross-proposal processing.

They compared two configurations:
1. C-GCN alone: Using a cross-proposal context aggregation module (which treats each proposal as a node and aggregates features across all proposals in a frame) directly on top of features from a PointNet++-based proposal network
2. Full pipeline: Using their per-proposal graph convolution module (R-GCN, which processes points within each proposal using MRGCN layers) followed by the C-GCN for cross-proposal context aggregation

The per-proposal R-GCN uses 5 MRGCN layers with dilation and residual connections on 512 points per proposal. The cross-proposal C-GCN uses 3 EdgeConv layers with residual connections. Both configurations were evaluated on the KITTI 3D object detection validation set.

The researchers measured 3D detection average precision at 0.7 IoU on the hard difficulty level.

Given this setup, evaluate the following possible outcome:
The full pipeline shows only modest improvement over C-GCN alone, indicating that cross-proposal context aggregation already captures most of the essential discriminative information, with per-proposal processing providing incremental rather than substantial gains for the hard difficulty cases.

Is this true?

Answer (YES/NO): NO